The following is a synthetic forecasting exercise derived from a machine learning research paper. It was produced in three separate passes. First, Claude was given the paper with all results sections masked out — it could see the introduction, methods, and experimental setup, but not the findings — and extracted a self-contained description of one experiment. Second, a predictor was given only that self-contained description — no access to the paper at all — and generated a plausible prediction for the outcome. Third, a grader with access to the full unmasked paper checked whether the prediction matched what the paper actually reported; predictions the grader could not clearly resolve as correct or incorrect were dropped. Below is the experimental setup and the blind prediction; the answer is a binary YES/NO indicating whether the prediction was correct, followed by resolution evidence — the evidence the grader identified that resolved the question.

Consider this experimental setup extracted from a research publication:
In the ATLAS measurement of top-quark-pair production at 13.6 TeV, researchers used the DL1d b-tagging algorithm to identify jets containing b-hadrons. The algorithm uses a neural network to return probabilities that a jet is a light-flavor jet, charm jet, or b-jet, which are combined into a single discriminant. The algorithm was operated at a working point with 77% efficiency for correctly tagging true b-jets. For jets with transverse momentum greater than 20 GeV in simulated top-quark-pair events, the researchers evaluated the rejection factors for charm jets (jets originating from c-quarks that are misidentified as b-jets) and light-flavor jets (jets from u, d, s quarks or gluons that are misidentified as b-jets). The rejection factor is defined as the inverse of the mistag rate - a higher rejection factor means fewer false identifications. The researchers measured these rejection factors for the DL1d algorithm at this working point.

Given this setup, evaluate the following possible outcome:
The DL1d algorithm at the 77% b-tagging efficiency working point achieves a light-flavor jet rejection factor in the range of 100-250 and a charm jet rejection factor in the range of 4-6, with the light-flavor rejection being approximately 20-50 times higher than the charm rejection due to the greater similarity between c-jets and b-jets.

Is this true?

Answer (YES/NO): NO